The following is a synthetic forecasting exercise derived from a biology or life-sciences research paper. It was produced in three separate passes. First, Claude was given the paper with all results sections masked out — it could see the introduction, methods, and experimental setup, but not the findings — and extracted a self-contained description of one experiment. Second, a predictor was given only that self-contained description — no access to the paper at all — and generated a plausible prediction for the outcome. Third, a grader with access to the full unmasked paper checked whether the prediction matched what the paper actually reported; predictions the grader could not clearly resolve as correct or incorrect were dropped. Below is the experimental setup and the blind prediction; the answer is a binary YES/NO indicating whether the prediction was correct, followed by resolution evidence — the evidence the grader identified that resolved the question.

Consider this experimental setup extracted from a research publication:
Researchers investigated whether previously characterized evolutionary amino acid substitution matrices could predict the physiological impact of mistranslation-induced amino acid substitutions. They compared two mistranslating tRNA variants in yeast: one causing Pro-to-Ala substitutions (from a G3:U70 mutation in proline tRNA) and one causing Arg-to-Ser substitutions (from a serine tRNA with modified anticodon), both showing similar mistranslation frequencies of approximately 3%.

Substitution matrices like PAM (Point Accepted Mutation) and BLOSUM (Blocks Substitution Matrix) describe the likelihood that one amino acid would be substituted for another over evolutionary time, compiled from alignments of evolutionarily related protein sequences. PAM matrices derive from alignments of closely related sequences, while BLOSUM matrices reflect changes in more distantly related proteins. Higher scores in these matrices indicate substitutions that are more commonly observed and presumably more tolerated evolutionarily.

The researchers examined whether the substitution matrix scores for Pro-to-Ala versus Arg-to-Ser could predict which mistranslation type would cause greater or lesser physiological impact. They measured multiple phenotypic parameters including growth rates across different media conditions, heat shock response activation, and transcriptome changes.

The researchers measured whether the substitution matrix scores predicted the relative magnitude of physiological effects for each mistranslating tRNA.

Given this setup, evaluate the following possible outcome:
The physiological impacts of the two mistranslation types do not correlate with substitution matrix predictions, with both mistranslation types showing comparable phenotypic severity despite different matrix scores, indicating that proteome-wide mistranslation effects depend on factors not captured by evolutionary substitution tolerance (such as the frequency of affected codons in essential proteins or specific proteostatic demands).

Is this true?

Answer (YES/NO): NO